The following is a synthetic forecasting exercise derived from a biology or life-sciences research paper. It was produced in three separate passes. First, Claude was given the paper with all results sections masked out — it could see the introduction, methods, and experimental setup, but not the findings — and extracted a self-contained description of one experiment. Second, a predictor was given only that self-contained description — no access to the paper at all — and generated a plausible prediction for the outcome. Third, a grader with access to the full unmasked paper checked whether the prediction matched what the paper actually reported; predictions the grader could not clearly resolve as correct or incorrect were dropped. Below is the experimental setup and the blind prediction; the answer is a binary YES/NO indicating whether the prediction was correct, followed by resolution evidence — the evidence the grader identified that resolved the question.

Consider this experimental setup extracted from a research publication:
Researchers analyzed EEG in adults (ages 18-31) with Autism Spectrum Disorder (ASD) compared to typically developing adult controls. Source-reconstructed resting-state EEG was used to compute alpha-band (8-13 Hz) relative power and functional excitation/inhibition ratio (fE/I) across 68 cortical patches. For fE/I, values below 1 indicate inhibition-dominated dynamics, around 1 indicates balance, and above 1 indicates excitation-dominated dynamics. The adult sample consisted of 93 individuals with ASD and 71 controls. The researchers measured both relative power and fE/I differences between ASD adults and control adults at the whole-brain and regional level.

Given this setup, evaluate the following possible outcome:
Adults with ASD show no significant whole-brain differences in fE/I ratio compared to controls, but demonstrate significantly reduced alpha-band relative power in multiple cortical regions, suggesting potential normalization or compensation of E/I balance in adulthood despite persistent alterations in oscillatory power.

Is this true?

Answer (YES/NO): NO